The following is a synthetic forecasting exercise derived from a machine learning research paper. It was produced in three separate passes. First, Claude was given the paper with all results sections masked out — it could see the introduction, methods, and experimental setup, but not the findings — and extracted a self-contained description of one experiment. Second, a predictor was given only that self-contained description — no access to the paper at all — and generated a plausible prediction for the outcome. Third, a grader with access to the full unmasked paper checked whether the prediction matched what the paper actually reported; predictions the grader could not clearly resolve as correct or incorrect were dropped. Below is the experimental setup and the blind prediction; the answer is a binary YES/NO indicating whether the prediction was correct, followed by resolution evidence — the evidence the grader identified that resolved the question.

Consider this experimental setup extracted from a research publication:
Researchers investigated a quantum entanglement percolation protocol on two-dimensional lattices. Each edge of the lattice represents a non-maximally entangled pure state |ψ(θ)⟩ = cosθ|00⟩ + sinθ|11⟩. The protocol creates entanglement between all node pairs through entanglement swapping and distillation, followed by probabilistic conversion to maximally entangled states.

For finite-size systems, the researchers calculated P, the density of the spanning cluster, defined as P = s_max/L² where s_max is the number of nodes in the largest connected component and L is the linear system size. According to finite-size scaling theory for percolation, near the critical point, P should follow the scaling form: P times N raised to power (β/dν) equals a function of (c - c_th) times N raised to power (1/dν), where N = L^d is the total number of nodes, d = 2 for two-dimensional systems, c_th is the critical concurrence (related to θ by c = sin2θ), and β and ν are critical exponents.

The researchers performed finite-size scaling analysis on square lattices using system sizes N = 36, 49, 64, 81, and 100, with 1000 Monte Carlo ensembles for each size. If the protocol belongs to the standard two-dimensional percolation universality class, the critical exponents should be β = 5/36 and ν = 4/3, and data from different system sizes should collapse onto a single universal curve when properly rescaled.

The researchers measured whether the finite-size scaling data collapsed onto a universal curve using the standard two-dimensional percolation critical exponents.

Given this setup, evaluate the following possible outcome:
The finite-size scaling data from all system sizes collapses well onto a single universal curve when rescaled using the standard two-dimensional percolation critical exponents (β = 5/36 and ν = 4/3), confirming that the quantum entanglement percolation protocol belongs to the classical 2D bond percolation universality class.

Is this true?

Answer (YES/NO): YES